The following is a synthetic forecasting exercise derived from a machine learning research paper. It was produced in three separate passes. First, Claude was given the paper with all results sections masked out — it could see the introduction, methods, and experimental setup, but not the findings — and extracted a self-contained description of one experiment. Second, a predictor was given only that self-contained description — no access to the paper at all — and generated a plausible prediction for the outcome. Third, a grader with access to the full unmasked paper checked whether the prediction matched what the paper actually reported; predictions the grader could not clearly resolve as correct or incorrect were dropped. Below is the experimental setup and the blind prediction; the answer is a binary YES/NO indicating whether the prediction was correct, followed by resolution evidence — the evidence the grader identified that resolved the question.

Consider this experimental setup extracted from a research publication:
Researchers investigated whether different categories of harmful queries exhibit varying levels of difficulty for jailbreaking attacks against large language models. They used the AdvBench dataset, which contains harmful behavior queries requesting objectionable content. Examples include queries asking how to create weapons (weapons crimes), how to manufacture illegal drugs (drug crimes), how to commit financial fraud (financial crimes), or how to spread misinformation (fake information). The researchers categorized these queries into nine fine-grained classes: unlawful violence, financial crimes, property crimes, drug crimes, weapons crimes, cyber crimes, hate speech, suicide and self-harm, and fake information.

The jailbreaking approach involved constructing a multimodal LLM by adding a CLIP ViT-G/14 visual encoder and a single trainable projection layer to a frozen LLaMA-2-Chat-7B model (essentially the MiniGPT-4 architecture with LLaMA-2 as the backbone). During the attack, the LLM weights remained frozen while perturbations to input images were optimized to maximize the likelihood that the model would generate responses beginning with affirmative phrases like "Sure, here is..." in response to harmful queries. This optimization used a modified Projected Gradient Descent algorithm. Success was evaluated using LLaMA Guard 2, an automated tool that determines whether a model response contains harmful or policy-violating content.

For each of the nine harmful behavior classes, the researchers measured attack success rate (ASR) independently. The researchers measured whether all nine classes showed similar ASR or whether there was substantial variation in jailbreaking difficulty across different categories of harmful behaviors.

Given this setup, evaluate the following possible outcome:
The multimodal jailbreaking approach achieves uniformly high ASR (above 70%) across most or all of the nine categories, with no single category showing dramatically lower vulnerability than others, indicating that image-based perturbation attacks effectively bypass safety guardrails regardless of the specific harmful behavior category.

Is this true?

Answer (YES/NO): NO